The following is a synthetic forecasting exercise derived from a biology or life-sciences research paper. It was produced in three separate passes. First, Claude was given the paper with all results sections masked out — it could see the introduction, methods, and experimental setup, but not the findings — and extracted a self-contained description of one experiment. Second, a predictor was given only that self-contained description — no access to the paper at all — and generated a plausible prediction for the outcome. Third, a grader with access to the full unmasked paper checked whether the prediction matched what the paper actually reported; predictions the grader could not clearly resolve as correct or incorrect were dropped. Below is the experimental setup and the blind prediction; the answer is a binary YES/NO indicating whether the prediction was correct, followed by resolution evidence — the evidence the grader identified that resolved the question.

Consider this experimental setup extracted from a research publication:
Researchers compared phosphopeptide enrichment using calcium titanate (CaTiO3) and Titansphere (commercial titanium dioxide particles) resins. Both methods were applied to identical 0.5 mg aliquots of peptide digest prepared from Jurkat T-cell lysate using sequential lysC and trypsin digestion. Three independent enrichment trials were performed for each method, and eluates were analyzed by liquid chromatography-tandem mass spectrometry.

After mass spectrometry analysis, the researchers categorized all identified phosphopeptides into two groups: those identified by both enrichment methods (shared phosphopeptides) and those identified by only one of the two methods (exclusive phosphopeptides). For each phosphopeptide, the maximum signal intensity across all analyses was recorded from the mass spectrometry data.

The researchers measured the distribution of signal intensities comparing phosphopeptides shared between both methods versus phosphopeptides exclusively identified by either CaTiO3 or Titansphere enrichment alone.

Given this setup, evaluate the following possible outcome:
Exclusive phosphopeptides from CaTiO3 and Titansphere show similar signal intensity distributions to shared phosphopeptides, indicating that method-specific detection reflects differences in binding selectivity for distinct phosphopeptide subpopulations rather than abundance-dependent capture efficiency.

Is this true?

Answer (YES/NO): NO